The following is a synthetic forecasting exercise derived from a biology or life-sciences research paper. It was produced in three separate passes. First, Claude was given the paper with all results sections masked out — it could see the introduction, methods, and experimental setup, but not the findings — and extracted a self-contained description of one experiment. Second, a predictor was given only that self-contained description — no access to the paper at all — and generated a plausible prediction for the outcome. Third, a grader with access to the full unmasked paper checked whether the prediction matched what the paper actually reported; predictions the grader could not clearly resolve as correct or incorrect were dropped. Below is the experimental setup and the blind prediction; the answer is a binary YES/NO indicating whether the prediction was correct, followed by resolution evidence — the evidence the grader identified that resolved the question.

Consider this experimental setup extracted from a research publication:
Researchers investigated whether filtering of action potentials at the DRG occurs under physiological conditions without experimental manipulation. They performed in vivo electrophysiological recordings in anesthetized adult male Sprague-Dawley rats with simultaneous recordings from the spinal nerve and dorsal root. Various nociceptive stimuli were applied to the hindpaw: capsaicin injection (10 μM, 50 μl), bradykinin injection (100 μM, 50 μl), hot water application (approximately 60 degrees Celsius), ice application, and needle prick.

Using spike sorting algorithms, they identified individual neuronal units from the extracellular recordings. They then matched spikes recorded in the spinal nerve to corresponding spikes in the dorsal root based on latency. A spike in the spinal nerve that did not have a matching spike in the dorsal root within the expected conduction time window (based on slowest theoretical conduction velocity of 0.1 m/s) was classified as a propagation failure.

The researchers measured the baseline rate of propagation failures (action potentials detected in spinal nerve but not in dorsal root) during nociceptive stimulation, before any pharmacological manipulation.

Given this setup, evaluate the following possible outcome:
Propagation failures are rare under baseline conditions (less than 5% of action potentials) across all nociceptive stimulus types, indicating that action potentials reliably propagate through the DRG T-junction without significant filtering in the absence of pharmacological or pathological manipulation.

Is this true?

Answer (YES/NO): NO